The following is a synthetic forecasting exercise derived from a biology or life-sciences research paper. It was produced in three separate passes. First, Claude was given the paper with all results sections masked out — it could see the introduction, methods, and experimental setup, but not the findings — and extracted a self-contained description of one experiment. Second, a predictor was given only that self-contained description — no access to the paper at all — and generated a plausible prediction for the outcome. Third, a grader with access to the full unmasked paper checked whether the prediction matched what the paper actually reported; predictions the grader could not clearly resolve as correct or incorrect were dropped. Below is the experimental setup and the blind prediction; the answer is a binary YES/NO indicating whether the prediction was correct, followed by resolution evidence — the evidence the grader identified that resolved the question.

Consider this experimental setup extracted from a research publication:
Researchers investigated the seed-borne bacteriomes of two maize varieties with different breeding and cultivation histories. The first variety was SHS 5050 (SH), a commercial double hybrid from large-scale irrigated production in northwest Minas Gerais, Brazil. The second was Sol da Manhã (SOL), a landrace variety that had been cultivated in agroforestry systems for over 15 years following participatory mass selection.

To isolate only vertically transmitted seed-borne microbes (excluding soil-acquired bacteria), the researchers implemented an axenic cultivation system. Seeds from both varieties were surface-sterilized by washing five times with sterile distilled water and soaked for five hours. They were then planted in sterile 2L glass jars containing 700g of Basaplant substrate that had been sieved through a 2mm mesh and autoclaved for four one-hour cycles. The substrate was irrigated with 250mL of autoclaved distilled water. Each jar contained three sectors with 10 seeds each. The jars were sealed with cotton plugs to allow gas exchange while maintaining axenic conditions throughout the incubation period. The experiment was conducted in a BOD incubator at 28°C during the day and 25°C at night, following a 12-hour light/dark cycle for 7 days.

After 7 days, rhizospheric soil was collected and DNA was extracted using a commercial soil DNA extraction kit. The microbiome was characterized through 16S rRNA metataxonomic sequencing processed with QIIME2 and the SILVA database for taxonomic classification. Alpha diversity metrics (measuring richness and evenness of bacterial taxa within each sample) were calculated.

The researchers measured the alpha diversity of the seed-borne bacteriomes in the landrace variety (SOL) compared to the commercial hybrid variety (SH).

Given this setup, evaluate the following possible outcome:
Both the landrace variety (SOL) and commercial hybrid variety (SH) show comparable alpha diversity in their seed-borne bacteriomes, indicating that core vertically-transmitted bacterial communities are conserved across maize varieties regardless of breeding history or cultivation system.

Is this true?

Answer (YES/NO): NO